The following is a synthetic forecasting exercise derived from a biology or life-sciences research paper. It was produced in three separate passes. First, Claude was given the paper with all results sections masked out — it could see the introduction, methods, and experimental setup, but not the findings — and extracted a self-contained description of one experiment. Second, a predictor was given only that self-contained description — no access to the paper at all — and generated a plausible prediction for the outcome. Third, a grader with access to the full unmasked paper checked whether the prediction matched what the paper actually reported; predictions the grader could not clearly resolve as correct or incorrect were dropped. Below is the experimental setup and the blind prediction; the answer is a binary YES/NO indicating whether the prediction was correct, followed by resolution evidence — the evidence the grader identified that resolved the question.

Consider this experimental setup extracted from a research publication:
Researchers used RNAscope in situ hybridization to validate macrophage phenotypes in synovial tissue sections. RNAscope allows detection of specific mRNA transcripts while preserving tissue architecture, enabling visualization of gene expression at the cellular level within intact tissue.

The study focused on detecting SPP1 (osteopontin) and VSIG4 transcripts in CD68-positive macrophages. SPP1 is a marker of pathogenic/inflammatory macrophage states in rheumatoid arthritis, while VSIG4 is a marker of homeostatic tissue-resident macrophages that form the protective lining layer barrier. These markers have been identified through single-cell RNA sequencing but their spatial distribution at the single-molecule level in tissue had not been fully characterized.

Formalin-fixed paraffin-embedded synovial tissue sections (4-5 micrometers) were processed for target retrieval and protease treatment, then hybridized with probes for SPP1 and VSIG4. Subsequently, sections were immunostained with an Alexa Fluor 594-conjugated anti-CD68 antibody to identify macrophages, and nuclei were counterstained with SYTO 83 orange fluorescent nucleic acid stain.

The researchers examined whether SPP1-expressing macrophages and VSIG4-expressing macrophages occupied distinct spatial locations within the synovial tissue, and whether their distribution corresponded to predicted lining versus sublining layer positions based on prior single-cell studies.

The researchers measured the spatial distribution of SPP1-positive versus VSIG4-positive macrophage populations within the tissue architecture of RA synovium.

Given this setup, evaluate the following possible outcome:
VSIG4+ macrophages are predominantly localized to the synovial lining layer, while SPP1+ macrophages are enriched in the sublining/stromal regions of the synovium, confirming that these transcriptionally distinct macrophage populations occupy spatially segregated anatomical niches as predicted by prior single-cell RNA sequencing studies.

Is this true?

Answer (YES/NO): NO